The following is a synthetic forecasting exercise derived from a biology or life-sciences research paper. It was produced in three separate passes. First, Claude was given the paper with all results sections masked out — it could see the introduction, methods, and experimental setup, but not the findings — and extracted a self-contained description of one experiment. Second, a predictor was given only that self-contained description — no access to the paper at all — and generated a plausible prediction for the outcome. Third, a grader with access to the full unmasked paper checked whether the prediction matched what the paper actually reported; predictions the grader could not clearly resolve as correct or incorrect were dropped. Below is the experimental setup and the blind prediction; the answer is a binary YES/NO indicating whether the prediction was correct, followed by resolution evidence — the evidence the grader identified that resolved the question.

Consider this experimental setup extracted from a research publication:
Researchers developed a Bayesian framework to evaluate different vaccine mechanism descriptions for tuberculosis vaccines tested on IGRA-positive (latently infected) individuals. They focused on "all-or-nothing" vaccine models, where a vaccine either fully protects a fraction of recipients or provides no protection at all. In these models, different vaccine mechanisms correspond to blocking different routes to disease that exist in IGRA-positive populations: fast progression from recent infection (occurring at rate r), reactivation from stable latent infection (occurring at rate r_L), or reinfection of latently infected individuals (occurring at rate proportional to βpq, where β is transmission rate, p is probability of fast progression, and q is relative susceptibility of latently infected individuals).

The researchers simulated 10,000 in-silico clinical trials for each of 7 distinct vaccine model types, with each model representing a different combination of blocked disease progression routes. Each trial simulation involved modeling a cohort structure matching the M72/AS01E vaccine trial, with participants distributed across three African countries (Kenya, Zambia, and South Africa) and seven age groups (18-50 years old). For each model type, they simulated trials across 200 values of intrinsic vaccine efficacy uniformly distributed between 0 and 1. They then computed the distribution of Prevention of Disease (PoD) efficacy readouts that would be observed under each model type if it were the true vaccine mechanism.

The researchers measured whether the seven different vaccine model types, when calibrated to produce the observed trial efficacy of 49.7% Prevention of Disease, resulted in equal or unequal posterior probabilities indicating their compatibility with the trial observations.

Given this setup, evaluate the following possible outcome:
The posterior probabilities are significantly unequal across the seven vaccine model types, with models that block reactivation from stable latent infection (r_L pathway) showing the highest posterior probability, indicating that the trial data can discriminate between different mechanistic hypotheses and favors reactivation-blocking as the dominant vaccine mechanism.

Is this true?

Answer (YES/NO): NO